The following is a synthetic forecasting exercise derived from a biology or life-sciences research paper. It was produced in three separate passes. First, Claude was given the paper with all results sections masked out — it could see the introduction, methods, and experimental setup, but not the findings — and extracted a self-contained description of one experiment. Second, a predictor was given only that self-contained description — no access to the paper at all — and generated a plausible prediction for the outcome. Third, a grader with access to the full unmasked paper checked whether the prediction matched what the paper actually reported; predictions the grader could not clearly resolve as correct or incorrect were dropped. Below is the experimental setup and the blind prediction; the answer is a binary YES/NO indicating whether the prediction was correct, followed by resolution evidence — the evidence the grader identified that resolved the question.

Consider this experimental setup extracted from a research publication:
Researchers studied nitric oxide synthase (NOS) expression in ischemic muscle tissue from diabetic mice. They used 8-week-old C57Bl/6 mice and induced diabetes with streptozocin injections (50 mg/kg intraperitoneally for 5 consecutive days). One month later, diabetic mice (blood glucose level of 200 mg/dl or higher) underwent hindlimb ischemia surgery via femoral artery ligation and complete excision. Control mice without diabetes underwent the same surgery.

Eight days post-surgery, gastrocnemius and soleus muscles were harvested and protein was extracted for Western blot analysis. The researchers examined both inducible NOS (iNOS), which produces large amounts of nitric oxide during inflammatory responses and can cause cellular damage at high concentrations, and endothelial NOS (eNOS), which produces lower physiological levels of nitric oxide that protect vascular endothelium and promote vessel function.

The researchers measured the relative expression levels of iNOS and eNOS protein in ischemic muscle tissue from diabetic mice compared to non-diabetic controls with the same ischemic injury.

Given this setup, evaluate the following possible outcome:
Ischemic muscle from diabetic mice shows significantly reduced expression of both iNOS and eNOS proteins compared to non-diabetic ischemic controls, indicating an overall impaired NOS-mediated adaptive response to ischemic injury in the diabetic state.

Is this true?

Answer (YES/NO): NO